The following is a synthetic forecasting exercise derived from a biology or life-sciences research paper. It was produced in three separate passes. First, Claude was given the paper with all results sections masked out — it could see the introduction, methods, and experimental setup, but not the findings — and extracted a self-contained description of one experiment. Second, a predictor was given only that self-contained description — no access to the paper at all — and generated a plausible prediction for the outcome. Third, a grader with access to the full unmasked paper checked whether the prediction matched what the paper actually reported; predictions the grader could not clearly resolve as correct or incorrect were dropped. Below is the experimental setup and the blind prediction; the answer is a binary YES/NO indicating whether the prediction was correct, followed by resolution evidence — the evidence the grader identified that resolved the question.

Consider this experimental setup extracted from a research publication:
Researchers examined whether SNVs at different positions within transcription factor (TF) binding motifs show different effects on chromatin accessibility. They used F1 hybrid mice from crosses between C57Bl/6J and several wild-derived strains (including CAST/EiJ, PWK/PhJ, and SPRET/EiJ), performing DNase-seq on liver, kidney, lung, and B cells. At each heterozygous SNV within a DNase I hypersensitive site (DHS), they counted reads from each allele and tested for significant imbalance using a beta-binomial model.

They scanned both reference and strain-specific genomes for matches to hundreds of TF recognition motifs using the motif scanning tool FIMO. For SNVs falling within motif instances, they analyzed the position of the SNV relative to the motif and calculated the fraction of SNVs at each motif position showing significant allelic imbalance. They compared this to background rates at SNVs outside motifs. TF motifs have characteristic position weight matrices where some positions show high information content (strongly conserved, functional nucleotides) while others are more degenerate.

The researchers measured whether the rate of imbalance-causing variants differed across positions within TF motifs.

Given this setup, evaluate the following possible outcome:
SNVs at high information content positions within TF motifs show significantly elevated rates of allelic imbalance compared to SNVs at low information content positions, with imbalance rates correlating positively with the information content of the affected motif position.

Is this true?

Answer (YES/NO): NO